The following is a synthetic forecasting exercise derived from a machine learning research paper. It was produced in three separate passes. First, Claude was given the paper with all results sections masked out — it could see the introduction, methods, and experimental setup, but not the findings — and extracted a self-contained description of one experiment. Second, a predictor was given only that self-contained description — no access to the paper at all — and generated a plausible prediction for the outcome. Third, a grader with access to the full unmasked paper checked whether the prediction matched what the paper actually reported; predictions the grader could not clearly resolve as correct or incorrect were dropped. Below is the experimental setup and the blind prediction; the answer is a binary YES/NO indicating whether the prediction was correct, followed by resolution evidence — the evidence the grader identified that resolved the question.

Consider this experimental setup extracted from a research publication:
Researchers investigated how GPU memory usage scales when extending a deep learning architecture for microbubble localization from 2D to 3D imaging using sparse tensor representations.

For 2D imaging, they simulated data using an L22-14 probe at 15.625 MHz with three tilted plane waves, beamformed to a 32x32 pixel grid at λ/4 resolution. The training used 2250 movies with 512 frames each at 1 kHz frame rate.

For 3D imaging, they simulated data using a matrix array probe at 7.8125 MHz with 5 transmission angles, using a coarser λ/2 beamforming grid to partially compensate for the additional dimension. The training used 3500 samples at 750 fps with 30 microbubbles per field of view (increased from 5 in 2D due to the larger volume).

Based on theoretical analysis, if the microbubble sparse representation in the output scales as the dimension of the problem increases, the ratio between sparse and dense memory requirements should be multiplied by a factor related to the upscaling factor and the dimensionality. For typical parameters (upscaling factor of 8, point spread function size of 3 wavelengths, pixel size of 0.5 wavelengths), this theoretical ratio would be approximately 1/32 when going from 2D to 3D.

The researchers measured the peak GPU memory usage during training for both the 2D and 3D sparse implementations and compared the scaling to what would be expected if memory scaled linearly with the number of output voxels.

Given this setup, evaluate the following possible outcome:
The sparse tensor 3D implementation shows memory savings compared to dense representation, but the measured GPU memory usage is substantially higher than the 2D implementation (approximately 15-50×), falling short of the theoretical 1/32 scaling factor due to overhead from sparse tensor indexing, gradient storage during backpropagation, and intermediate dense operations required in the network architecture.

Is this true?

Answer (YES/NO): NO